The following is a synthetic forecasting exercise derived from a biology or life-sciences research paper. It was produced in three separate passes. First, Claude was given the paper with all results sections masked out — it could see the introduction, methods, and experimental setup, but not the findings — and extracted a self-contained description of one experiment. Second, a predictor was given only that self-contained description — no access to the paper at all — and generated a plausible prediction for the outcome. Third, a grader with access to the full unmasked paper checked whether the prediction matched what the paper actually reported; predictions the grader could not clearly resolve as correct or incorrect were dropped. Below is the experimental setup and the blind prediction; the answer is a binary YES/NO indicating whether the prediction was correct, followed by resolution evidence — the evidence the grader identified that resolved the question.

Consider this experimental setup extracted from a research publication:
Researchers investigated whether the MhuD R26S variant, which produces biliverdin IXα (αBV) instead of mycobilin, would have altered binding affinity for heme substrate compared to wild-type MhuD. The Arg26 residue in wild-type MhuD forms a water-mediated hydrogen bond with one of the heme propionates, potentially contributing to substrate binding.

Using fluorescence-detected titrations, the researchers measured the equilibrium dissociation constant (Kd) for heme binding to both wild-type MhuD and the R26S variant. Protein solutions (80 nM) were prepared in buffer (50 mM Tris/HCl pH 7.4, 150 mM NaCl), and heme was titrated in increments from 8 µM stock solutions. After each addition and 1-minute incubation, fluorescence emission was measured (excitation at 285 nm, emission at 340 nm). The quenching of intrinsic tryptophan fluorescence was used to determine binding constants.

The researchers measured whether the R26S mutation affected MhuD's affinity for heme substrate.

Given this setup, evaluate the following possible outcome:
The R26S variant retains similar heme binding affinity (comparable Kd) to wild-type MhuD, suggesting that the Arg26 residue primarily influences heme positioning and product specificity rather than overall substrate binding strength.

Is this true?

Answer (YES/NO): YES